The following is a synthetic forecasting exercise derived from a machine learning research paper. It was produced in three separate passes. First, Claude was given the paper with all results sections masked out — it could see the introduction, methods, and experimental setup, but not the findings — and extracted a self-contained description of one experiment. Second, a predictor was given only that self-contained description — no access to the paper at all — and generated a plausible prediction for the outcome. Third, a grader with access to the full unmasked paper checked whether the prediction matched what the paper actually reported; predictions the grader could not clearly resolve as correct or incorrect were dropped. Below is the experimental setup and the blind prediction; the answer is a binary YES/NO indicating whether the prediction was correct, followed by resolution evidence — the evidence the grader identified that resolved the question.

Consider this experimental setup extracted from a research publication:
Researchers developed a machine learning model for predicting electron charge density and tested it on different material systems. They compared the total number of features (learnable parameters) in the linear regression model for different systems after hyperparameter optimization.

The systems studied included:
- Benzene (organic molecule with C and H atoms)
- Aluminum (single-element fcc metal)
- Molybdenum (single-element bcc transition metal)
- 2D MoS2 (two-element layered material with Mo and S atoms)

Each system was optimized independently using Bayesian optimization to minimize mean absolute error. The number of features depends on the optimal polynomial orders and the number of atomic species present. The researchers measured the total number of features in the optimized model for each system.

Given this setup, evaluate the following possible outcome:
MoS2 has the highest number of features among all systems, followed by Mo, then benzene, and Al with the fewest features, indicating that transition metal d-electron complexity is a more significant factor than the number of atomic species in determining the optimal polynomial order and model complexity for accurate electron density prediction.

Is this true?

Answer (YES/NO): NO